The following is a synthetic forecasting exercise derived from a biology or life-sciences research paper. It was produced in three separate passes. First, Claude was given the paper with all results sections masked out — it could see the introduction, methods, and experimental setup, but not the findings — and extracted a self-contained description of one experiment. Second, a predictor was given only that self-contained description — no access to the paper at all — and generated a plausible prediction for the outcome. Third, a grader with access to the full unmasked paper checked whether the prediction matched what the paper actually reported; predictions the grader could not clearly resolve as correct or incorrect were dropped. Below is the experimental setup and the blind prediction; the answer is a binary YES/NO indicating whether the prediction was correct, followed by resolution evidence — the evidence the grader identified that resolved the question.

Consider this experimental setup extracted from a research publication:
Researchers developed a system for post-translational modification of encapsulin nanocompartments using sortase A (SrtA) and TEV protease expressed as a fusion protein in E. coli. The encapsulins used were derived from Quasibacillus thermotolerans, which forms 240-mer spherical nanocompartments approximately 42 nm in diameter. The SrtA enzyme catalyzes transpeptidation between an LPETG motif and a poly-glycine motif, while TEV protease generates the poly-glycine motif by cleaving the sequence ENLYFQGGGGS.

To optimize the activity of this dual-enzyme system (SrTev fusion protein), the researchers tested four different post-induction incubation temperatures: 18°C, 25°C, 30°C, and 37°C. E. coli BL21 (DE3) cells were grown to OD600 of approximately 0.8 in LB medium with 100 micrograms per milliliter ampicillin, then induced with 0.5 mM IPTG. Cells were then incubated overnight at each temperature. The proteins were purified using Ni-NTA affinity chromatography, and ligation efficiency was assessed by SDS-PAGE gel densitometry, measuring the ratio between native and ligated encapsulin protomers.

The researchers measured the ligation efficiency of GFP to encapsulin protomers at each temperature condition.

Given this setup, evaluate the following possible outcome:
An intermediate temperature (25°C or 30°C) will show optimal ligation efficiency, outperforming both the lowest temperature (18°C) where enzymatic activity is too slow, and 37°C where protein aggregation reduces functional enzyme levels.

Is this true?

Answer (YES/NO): NO